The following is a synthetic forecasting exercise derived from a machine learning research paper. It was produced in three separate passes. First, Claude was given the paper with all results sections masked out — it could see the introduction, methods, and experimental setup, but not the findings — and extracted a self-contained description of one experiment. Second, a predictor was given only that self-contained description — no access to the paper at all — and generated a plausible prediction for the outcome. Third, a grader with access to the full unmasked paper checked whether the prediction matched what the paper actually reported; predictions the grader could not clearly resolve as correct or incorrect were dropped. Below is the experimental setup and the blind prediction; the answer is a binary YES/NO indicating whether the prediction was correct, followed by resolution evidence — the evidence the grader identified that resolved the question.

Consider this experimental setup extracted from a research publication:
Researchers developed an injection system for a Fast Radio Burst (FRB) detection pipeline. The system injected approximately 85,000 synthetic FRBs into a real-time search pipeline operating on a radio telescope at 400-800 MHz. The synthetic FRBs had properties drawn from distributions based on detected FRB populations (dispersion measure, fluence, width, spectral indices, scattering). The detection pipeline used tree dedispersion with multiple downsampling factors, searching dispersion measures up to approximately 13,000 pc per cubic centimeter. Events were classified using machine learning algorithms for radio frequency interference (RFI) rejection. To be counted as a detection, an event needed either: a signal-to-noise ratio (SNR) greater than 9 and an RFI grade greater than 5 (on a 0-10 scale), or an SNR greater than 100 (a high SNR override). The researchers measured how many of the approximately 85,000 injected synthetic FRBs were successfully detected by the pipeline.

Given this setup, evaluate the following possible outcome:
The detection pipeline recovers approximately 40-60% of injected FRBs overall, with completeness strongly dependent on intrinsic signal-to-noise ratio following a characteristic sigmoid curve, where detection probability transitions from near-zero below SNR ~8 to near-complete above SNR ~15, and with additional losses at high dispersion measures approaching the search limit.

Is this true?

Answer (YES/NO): NO